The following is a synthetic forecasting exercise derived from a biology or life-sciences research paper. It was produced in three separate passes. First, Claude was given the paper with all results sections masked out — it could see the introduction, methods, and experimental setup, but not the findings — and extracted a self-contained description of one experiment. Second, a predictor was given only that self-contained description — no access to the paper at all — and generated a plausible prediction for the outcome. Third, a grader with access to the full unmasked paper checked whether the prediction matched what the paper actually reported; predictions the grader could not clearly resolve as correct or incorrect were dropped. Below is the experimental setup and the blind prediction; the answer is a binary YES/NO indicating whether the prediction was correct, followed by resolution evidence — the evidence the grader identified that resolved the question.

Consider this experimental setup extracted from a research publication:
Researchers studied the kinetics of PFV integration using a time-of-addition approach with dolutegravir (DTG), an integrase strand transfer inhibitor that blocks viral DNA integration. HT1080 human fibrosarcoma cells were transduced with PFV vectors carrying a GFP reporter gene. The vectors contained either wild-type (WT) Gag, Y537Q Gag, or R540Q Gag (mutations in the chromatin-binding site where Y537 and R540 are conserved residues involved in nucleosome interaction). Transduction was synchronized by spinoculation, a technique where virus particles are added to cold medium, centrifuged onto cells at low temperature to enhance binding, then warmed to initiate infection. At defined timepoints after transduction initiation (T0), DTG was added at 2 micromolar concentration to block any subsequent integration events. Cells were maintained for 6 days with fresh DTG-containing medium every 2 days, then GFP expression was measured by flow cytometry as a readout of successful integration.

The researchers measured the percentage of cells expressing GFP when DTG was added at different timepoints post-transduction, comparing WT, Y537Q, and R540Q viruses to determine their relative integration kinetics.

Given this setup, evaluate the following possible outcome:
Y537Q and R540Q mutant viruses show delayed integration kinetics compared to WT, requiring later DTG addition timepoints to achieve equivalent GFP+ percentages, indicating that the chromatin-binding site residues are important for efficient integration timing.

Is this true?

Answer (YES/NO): NO